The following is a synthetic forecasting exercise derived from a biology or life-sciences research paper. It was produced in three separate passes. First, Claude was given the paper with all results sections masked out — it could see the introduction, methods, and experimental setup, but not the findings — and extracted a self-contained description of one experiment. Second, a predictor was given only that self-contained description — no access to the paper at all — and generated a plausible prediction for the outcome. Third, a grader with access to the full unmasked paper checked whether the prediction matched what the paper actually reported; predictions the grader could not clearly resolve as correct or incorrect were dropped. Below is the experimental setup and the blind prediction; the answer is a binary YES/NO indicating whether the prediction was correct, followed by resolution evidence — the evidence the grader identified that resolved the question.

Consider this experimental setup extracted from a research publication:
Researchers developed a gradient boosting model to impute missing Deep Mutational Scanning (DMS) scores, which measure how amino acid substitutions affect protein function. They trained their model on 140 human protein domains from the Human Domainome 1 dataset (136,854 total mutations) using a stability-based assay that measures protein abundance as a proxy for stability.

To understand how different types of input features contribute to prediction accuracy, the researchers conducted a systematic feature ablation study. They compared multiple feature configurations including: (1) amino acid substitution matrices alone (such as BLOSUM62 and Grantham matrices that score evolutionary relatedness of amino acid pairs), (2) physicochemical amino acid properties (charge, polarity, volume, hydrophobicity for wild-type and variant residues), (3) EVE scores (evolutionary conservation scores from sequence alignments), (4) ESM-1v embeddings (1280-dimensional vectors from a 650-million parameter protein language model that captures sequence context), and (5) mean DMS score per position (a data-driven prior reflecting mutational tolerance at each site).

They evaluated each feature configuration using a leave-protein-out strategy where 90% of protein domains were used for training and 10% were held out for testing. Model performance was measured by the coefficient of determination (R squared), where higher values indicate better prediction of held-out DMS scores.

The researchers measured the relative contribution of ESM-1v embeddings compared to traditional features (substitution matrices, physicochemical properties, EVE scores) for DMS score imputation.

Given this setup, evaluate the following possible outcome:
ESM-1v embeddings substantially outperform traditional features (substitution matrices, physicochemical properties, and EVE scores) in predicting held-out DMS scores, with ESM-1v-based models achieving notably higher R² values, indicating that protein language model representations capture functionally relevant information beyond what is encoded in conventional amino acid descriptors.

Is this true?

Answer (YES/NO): YES